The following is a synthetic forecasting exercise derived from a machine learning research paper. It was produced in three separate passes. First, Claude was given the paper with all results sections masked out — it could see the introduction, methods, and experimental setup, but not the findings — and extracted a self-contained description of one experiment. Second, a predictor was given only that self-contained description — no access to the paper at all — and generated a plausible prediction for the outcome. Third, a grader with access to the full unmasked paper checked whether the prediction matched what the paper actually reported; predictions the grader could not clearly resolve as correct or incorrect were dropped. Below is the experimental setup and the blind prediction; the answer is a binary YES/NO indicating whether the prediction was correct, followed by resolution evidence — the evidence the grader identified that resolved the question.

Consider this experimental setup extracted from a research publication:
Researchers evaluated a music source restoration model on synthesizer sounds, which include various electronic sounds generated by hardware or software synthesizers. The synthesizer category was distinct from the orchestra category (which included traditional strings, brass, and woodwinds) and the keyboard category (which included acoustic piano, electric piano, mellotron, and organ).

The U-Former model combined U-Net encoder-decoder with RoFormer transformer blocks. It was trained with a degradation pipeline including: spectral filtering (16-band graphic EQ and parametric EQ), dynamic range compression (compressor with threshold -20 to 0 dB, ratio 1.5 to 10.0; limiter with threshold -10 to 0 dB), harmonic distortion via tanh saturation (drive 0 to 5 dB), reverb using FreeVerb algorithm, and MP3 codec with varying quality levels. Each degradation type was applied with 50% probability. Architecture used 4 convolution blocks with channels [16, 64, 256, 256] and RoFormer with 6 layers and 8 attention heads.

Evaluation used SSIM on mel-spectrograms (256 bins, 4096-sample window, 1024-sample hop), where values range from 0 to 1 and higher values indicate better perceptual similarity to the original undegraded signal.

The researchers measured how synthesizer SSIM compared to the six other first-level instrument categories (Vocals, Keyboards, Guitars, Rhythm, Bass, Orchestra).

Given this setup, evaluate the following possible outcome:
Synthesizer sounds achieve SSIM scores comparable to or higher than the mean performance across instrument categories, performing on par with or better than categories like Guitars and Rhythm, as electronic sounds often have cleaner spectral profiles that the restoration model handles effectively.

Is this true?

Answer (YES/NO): NO